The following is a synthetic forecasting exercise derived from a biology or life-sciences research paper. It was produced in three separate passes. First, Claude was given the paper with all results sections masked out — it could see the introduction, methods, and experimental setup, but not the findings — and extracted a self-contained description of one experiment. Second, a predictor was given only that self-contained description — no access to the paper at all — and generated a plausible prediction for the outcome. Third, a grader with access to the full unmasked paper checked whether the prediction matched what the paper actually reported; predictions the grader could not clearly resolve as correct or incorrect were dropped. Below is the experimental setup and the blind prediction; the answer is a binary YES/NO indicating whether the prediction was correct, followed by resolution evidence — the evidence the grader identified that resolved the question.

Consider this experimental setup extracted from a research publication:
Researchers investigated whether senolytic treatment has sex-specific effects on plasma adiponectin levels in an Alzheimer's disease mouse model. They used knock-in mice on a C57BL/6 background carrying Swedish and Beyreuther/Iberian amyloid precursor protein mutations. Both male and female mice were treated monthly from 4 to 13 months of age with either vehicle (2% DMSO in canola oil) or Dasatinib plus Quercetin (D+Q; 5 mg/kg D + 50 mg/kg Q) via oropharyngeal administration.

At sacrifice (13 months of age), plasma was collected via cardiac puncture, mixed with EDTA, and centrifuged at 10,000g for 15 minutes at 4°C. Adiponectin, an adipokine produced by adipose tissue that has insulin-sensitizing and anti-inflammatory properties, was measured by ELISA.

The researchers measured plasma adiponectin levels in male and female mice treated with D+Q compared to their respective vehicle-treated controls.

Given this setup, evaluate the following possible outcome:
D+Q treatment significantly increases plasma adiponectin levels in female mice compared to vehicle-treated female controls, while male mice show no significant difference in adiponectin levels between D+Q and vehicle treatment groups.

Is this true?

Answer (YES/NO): NO